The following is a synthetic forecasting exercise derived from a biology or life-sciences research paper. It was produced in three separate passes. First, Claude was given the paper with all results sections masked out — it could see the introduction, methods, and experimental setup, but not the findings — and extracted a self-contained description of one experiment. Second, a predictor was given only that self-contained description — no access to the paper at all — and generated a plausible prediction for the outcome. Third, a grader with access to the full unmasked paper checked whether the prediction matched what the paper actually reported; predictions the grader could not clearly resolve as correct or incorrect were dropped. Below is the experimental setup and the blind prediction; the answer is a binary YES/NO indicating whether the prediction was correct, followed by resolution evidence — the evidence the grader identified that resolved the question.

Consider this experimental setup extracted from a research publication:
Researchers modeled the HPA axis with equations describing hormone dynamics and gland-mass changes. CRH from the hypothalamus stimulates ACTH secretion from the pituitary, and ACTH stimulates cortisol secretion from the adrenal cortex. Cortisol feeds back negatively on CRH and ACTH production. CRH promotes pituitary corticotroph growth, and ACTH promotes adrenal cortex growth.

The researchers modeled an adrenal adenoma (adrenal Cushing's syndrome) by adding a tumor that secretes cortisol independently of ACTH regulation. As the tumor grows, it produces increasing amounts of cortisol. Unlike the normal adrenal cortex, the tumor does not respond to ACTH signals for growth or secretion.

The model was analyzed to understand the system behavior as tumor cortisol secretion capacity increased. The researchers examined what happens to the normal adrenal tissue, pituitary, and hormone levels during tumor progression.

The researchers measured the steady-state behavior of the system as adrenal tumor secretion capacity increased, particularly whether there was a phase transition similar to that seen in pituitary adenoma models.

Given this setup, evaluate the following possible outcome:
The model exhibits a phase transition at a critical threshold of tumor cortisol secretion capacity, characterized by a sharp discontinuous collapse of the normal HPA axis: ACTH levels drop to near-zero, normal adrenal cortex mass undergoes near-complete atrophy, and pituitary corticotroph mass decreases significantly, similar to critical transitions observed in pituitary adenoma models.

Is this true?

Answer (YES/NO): YES